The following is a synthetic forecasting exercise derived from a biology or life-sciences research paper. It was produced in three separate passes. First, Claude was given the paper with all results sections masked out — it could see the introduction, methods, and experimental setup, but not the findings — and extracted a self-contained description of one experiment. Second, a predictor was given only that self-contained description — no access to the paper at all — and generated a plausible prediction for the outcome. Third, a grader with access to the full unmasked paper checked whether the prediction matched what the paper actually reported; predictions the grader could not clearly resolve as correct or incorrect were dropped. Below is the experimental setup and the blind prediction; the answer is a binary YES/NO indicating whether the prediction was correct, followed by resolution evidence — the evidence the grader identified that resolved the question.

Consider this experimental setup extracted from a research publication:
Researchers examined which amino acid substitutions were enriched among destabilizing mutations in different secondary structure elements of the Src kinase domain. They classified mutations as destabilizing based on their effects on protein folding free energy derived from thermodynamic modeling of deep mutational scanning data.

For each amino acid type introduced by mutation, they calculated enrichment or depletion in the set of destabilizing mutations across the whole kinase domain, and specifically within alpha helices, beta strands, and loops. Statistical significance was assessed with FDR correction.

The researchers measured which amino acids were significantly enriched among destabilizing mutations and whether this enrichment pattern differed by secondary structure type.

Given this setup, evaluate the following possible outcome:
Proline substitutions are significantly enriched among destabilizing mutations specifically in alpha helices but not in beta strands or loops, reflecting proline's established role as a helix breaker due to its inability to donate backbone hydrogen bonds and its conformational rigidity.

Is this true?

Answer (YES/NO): NO